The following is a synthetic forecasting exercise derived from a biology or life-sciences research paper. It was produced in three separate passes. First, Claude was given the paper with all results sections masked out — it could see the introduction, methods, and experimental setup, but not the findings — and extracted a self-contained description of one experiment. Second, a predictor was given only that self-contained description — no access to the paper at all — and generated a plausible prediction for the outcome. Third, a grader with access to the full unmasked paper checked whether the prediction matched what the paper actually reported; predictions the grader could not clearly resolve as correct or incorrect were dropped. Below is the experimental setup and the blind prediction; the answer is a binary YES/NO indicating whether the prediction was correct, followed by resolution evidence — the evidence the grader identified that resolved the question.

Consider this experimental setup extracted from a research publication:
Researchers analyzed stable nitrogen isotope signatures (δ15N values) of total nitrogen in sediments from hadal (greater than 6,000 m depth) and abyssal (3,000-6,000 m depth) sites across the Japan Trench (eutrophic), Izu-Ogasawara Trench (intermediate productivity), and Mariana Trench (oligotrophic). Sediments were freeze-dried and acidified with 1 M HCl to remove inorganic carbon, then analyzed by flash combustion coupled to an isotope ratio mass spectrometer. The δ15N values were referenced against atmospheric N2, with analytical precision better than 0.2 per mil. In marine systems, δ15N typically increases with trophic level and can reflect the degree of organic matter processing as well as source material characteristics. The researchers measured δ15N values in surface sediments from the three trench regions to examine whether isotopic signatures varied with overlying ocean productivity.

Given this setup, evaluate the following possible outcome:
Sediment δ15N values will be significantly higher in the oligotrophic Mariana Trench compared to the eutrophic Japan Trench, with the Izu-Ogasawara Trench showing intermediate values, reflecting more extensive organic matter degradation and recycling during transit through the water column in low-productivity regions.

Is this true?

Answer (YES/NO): NO